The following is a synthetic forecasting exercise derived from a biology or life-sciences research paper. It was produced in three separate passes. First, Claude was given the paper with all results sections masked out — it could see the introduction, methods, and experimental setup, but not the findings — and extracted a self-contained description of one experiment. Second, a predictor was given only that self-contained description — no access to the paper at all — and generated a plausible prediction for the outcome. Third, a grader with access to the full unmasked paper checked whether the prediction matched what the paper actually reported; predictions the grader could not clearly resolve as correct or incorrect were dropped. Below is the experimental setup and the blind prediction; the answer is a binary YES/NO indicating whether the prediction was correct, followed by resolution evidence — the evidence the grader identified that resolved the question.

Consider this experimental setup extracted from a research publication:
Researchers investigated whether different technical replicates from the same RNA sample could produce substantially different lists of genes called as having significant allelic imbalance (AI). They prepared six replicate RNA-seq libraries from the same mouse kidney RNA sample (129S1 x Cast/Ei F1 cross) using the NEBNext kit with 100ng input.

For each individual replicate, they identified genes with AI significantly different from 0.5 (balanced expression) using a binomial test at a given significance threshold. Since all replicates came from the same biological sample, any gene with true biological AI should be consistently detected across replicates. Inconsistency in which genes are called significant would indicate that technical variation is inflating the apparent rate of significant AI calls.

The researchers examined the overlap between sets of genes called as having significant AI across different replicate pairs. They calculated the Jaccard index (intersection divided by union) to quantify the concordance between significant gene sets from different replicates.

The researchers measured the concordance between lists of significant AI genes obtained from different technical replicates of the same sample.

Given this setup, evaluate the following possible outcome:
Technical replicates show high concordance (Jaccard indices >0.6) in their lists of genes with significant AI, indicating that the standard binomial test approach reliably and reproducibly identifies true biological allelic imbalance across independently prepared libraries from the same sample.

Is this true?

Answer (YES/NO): NO